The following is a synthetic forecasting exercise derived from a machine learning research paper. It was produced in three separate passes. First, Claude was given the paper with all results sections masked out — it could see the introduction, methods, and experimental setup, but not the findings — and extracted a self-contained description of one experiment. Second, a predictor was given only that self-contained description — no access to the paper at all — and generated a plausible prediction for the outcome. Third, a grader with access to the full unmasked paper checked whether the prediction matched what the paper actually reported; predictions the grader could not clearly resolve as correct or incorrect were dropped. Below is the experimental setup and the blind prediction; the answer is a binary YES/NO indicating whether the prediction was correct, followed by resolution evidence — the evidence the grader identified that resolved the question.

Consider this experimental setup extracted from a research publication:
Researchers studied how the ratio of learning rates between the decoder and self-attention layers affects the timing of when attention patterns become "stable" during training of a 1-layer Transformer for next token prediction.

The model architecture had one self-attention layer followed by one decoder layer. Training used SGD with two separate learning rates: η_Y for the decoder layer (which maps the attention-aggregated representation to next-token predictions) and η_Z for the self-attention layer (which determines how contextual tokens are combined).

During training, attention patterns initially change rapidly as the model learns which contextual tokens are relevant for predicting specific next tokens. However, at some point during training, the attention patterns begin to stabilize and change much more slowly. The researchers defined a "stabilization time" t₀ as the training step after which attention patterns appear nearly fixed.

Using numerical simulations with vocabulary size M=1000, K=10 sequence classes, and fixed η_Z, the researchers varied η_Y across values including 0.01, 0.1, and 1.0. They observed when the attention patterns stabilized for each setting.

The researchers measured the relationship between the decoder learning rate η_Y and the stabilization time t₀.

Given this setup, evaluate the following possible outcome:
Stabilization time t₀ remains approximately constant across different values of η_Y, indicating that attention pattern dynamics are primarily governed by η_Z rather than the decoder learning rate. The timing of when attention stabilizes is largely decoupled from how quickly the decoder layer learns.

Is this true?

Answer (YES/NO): NO